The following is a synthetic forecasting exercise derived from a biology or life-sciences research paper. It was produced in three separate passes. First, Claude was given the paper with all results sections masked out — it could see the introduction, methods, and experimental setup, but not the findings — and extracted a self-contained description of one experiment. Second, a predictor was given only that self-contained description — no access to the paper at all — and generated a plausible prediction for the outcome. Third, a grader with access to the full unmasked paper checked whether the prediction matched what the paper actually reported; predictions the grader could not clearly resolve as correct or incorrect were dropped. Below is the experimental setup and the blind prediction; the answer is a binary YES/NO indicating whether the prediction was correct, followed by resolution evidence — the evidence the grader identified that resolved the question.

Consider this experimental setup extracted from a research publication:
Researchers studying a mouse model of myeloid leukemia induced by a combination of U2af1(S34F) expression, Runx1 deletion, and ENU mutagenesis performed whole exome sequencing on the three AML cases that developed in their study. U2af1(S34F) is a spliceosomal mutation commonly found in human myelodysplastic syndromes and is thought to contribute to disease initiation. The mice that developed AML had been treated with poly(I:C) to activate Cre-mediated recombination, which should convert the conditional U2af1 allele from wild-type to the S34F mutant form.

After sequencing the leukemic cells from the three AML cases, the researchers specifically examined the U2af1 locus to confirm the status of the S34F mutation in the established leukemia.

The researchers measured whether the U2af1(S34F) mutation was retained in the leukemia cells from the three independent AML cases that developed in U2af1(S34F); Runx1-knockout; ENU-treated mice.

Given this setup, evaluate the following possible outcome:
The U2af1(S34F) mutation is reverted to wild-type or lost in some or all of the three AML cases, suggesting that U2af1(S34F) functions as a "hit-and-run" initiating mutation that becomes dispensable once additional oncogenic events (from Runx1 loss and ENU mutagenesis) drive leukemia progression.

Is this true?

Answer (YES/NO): YES